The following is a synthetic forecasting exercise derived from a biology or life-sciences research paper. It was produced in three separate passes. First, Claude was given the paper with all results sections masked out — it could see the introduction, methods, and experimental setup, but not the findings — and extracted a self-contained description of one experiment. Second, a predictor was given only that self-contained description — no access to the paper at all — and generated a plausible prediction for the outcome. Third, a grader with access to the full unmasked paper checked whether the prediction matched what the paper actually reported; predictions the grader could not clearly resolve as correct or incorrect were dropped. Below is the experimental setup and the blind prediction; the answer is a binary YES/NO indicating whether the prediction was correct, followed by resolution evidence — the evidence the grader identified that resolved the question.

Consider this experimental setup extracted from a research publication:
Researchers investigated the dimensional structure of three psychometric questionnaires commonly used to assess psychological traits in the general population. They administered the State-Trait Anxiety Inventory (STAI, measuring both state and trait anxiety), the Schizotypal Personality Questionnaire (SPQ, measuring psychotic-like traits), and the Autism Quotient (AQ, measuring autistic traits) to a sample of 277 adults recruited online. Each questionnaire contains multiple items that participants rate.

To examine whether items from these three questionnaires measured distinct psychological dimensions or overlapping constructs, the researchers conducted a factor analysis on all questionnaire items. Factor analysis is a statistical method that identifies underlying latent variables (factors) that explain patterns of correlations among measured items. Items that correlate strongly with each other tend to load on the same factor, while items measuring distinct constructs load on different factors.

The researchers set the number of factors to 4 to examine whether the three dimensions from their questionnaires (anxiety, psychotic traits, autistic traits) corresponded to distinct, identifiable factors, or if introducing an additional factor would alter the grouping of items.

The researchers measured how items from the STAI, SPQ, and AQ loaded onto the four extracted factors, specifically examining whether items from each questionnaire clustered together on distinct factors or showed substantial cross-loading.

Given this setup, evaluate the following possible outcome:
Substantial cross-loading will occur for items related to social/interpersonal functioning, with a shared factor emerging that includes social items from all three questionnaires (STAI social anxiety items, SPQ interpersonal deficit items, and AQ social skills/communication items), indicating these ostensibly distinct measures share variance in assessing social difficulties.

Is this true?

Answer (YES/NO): NO